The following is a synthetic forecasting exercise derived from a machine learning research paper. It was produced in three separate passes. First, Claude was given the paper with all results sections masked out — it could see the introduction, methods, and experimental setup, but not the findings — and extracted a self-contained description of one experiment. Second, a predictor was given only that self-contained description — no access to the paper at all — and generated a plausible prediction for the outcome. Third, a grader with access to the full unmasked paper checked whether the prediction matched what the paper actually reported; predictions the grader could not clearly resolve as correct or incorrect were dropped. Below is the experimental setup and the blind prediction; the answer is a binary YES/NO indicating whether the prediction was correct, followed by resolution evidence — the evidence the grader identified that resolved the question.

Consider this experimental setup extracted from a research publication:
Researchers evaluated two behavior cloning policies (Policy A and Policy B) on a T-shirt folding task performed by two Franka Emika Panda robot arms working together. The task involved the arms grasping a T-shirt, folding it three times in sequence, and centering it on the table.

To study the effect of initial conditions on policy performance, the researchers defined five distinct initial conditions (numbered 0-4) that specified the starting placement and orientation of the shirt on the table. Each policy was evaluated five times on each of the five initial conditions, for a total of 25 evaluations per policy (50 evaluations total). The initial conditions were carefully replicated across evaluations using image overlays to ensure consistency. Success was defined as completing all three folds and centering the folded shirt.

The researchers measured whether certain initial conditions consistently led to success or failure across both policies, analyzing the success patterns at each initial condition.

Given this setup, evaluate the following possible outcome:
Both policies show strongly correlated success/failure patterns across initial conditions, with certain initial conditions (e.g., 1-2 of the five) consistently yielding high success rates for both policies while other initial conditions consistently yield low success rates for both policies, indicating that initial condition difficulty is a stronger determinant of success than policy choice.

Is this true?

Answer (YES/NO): YES